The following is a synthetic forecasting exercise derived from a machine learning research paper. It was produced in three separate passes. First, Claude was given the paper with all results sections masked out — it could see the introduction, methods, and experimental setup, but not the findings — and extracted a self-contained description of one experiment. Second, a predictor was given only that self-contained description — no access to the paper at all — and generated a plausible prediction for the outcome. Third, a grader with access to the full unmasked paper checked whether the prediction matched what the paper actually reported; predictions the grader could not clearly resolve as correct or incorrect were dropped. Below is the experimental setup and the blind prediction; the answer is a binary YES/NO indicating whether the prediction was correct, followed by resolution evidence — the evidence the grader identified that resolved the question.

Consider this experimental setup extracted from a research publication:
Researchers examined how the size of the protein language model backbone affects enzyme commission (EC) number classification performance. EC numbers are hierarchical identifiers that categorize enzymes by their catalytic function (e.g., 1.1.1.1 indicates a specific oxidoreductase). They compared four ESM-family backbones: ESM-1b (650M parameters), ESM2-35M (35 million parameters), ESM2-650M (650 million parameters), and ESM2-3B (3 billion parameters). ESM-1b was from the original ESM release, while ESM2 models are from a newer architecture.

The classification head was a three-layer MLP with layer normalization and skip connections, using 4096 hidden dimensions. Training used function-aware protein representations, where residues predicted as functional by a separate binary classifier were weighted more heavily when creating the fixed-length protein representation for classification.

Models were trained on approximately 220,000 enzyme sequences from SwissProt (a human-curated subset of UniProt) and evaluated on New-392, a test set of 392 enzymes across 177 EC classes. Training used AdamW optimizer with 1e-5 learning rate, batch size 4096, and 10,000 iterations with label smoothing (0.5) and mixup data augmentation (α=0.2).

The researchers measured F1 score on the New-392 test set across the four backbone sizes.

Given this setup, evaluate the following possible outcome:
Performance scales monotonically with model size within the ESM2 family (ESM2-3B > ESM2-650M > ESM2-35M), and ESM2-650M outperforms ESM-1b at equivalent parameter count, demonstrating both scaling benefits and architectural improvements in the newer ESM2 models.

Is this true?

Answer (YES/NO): NO